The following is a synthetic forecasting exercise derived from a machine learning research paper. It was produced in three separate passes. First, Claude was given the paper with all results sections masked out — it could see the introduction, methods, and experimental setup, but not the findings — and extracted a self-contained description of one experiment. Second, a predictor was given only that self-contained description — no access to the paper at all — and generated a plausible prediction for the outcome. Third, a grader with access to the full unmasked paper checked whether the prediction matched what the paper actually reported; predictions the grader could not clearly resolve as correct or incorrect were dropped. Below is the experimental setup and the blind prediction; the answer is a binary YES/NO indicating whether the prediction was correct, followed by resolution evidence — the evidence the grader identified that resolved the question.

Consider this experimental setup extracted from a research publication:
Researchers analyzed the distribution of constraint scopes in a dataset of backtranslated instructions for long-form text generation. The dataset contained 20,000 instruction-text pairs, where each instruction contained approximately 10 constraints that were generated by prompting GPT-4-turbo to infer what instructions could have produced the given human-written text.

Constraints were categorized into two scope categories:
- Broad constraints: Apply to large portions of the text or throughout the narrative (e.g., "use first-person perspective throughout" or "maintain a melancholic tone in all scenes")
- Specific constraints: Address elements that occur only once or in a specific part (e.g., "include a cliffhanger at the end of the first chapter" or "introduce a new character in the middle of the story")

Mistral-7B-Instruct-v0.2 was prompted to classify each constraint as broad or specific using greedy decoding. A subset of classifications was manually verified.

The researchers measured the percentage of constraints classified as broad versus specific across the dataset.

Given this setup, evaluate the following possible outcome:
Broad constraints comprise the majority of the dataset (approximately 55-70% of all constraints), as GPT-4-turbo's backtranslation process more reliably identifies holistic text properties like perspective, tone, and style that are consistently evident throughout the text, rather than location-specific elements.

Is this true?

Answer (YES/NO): YES